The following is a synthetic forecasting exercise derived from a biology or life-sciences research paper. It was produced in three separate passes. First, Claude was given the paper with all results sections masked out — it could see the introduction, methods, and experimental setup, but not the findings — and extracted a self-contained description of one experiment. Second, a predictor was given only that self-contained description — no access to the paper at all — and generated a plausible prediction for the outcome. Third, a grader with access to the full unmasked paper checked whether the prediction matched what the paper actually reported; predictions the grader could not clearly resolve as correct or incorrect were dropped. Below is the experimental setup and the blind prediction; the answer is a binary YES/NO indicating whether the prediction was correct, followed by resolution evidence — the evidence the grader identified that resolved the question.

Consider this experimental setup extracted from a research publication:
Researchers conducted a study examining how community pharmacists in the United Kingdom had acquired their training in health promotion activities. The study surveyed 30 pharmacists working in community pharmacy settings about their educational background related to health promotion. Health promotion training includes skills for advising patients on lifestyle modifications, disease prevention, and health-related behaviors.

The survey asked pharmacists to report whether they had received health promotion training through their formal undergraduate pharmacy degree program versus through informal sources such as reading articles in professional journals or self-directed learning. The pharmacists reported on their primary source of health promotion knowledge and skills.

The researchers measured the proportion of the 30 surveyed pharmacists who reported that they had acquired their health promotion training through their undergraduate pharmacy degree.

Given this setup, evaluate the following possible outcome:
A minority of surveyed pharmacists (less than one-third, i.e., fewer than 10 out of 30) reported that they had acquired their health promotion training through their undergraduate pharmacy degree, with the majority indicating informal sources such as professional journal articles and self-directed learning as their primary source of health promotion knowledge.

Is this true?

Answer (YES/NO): NO